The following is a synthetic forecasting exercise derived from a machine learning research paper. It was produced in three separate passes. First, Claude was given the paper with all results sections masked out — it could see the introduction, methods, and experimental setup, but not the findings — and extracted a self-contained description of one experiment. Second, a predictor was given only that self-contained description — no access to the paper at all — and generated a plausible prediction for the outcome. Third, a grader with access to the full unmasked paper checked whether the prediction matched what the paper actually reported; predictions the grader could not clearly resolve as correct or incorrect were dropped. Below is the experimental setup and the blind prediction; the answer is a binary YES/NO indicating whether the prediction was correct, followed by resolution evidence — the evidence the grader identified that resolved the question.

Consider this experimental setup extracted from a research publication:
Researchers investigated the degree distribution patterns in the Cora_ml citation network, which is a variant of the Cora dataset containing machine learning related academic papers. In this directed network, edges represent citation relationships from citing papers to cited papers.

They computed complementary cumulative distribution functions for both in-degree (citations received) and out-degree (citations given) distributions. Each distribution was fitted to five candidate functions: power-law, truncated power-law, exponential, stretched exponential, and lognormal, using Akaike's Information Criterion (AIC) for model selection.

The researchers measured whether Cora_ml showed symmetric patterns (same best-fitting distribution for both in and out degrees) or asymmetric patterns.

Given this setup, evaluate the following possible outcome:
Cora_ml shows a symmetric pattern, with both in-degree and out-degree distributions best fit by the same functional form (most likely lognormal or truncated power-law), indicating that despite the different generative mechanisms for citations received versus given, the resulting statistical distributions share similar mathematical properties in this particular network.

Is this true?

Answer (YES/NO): YES